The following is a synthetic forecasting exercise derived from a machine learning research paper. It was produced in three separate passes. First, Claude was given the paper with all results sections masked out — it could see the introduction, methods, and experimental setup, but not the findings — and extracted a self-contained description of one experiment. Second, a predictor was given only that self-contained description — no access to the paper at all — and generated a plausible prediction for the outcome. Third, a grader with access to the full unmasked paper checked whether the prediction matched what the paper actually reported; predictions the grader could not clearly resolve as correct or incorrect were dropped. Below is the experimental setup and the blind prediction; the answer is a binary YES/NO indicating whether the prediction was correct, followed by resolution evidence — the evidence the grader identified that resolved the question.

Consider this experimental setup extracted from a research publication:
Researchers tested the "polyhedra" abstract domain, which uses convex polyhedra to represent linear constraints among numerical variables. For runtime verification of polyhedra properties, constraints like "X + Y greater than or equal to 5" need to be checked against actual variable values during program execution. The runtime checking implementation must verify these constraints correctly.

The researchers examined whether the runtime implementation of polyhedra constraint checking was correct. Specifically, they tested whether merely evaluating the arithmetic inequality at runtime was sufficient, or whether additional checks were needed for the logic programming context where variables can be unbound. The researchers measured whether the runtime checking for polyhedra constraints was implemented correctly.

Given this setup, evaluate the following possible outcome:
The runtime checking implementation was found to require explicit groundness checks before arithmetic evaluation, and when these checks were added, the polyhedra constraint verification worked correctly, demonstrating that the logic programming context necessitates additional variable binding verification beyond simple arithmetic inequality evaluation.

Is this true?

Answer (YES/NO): NO